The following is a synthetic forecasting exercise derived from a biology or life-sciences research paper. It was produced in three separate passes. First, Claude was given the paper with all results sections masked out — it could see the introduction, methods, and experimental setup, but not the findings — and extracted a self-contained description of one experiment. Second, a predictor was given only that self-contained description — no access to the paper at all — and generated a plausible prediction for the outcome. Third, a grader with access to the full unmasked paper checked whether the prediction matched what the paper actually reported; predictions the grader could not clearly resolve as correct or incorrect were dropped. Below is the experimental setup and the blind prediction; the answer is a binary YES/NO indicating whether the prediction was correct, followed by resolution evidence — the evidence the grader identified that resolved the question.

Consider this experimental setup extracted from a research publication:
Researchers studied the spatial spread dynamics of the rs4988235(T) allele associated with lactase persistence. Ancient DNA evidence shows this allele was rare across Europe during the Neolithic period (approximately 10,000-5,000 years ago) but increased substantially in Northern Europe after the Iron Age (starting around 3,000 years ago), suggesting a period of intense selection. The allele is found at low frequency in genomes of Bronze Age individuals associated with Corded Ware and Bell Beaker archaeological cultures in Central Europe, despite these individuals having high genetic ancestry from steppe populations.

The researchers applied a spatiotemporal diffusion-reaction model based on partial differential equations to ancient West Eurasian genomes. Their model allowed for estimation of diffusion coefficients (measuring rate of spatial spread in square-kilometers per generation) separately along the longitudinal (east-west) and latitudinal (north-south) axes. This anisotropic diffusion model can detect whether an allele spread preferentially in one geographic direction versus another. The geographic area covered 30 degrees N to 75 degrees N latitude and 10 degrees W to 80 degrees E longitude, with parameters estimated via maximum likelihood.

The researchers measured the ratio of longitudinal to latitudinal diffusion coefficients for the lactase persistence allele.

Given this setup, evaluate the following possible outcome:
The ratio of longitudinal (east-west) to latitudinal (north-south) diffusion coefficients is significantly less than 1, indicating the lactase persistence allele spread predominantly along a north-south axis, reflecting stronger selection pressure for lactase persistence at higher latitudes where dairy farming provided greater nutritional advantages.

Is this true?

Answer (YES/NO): YES